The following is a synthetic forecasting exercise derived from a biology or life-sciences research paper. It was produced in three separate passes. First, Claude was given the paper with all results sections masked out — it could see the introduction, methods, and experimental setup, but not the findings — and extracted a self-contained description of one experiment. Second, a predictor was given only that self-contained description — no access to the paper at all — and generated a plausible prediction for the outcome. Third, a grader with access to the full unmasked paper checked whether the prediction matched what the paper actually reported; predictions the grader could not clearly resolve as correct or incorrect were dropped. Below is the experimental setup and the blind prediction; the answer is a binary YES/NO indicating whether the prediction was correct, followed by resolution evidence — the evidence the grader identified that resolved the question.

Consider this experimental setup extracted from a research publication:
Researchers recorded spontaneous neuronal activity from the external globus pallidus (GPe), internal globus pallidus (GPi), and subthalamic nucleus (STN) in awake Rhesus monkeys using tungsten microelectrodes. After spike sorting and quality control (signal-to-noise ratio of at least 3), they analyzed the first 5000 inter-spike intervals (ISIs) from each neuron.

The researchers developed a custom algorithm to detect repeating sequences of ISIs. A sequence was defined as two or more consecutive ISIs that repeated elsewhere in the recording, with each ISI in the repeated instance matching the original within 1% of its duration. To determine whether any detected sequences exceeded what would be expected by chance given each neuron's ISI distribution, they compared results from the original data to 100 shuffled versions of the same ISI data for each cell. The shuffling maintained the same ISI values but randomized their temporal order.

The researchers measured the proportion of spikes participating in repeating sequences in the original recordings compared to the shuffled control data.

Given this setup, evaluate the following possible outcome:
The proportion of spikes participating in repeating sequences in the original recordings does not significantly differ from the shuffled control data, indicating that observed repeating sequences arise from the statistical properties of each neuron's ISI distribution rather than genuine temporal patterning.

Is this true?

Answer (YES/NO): NO